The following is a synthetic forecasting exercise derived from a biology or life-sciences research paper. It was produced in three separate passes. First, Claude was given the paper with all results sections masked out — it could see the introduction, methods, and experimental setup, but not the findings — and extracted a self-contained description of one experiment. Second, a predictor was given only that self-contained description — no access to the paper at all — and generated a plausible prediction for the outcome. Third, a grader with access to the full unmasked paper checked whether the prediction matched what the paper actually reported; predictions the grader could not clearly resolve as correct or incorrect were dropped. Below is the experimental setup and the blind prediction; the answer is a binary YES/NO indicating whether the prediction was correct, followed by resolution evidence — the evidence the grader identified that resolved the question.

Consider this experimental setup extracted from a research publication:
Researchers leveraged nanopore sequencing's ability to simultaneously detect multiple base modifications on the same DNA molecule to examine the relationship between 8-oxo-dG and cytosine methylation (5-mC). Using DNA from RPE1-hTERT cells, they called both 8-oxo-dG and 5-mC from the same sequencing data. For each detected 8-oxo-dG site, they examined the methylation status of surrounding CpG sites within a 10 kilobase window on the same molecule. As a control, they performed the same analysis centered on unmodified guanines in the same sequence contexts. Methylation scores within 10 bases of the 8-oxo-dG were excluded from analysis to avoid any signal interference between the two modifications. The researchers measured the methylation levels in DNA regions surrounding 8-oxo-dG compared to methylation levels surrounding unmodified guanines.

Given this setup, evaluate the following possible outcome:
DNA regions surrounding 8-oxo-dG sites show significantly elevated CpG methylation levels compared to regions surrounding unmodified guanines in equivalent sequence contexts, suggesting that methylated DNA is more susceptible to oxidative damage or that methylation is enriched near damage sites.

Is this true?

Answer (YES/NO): NO